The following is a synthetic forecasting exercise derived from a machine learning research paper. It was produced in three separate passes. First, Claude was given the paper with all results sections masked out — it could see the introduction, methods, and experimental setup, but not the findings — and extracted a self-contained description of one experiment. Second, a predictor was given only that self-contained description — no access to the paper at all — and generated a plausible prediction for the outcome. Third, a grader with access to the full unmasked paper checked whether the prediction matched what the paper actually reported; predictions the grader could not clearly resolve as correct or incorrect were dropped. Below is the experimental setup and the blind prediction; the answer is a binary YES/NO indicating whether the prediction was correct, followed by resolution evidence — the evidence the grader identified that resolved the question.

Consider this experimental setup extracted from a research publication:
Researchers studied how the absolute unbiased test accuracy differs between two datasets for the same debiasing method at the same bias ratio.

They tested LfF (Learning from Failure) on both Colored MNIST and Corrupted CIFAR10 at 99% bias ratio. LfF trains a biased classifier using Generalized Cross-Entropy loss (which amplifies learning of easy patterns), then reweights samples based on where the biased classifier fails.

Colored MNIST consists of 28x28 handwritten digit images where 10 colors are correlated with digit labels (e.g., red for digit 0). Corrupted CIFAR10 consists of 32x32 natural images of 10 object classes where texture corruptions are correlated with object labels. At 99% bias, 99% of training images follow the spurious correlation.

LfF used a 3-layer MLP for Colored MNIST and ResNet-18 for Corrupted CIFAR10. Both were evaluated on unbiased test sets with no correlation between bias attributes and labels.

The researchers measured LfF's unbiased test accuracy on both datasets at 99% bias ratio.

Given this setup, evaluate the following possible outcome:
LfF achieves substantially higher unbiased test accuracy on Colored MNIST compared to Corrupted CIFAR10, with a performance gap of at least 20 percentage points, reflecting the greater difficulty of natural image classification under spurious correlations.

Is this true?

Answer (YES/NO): YES